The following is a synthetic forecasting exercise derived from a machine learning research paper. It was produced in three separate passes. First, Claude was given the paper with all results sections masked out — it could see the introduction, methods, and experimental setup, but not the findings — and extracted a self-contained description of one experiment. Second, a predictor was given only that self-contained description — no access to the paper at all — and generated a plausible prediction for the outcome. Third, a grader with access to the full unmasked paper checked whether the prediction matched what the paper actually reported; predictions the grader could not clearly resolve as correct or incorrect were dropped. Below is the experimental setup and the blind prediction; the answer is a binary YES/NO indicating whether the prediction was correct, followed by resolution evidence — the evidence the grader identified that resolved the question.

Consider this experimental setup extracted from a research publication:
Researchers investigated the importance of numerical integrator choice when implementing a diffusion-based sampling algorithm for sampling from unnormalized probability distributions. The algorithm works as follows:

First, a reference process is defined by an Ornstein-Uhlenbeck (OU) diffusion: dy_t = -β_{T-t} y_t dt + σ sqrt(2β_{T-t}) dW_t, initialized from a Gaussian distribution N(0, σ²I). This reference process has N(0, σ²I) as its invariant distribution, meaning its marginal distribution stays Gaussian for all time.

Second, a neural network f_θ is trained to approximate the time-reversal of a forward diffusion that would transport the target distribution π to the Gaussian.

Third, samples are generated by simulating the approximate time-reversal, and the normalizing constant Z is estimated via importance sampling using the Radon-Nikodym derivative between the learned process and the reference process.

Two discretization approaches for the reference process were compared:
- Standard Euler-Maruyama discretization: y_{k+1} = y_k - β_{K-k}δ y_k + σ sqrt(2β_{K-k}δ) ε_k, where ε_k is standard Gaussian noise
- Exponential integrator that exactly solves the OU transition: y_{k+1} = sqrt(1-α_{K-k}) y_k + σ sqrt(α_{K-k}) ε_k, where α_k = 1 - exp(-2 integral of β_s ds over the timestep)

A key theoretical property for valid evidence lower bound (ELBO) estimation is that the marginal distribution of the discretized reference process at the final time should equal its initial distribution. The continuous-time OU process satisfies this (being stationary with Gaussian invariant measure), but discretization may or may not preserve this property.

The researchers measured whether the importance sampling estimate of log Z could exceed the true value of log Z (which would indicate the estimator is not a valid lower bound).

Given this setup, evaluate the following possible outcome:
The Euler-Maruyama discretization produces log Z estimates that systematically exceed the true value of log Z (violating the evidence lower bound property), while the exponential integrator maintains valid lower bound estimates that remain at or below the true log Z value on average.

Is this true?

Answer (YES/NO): YES